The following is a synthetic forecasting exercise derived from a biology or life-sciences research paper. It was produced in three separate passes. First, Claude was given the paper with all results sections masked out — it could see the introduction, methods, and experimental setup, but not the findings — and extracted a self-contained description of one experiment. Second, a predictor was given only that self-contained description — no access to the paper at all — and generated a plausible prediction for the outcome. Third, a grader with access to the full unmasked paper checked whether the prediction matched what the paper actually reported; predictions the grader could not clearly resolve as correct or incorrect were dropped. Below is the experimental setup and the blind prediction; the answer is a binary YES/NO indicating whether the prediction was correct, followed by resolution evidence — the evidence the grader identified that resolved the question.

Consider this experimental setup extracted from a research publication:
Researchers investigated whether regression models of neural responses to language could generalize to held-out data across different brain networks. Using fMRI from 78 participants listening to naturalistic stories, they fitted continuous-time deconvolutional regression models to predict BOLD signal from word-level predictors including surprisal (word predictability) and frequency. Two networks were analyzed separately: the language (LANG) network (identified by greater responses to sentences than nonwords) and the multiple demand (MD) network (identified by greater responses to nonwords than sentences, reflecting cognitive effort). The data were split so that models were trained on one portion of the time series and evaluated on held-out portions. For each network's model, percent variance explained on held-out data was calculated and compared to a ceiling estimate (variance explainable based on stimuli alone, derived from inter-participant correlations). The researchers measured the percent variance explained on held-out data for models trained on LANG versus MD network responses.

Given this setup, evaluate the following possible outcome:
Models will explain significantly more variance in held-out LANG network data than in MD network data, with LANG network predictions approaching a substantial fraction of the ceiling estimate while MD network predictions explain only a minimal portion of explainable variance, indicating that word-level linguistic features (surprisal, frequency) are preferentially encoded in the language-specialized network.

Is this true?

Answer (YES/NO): YES